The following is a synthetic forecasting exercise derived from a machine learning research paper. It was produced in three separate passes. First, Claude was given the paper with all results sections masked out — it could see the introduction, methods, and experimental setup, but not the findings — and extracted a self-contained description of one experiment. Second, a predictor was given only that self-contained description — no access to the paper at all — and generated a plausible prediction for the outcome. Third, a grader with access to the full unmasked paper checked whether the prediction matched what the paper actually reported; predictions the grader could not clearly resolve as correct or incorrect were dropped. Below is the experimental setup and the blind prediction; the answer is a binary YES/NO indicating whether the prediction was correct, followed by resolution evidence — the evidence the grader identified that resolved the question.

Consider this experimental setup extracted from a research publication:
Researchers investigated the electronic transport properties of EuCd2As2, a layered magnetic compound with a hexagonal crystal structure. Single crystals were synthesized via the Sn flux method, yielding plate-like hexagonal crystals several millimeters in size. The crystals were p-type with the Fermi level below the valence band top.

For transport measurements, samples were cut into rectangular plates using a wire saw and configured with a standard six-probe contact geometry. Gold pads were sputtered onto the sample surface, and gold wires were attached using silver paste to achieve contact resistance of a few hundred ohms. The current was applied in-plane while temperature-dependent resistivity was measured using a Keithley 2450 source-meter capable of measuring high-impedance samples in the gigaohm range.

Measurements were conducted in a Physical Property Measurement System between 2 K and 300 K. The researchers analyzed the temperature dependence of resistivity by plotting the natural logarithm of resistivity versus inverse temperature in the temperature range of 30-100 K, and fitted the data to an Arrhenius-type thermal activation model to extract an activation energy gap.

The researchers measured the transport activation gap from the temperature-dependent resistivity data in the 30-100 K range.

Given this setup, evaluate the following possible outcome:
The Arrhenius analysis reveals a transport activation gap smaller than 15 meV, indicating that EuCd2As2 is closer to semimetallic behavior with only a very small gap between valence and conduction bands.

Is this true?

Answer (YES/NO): NO